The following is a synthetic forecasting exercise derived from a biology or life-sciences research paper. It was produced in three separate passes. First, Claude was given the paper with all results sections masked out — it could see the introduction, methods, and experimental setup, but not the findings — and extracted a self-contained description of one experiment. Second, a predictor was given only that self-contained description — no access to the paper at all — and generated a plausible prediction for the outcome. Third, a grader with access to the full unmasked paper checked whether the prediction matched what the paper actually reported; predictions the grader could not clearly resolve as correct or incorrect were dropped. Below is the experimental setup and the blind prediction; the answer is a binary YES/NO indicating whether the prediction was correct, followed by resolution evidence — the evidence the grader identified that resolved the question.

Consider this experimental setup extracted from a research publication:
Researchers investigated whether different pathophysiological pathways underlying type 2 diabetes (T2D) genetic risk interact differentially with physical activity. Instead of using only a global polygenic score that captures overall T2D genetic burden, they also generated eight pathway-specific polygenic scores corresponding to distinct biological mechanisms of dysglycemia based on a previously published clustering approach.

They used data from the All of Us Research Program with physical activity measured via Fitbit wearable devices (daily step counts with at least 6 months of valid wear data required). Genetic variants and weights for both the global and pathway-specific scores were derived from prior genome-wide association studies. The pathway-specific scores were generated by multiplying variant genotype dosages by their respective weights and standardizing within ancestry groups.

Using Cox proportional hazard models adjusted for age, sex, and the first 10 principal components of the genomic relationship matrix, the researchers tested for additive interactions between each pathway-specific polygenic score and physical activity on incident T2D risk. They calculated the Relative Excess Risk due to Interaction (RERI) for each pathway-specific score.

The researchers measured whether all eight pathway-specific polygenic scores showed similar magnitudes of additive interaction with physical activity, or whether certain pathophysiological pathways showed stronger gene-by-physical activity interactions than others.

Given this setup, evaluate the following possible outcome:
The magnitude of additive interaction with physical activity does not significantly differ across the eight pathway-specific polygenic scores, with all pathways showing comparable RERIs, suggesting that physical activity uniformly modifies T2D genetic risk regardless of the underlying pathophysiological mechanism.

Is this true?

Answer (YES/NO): NO